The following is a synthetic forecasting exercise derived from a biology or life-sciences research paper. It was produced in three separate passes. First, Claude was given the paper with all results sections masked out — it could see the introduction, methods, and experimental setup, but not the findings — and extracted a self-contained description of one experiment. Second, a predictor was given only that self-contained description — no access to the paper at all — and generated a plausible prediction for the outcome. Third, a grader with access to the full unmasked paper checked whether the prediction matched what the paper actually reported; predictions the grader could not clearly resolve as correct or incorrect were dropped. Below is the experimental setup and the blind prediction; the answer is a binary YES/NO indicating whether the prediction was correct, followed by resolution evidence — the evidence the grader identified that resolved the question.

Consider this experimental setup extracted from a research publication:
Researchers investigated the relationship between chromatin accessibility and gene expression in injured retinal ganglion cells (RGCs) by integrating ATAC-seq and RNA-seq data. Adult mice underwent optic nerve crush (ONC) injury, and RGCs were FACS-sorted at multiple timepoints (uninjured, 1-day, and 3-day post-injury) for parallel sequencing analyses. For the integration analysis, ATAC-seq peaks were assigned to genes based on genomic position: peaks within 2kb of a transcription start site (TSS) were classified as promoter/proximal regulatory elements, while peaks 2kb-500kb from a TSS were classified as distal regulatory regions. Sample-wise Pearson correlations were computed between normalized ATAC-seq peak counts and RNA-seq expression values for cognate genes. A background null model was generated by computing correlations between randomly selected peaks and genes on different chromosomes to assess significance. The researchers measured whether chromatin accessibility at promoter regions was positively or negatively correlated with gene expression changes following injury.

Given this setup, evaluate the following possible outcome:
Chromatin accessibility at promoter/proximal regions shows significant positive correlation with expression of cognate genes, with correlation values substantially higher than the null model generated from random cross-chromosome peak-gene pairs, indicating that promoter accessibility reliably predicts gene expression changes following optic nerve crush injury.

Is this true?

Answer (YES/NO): NO